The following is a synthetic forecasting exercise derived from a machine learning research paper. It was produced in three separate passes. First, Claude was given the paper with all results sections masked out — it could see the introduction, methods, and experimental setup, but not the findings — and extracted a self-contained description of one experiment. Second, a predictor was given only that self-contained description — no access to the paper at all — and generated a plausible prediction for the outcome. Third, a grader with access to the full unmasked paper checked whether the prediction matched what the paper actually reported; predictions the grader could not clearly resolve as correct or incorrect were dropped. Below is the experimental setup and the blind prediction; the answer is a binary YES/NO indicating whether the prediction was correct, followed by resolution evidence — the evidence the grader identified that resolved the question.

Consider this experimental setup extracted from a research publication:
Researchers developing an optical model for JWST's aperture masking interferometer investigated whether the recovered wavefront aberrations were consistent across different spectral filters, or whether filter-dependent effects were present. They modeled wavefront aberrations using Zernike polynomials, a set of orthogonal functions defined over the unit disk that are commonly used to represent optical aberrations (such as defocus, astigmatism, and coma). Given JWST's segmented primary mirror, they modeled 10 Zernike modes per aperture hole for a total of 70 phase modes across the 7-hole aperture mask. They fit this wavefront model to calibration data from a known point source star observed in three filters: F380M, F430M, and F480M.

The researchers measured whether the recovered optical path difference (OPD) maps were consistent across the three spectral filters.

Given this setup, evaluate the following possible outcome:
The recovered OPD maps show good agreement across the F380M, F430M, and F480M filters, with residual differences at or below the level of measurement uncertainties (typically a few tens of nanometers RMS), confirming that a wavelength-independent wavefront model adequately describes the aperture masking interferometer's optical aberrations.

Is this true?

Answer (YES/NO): NO